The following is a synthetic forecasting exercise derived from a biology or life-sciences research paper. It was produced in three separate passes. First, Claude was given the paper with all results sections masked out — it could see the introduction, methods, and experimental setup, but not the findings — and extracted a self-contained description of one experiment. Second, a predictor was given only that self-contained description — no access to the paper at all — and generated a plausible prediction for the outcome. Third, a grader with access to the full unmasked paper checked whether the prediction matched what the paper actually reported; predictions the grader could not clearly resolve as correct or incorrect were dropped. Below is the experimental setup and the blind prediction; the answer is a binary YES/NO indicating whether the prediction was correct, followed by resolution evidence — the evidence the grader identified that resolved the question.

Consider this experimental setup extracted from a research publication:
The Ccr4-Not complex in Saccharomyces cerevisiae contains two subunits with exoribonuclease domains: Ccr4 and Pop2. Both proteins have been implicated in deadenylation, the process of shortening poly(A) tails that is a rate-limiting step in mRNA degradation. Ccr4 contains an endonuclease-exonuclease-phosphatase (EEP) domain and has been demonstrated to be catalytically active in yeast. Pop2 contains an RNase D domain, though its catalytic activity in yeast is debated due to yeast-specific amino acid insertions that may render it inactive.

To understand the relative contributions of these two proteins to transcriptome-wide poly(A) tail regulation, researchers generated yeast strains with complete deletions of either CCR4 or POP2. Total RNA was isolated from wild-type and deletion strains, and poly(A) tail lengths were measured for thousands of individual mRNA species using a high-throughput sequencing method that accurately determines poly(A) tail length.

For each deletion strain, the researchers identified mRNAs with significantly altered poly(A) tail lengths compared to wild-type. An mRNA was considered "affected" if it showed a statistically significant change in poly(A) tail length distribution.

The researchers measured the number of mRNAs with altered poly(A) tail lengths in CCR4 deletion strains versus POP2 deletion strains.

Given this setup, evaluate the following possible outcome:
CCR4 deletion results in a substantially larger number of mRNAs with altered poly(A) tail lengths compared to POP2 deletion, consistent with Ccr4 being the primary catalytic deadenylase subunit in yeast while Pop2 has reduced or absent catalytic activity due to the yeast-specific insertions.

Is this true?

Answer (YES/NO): YES